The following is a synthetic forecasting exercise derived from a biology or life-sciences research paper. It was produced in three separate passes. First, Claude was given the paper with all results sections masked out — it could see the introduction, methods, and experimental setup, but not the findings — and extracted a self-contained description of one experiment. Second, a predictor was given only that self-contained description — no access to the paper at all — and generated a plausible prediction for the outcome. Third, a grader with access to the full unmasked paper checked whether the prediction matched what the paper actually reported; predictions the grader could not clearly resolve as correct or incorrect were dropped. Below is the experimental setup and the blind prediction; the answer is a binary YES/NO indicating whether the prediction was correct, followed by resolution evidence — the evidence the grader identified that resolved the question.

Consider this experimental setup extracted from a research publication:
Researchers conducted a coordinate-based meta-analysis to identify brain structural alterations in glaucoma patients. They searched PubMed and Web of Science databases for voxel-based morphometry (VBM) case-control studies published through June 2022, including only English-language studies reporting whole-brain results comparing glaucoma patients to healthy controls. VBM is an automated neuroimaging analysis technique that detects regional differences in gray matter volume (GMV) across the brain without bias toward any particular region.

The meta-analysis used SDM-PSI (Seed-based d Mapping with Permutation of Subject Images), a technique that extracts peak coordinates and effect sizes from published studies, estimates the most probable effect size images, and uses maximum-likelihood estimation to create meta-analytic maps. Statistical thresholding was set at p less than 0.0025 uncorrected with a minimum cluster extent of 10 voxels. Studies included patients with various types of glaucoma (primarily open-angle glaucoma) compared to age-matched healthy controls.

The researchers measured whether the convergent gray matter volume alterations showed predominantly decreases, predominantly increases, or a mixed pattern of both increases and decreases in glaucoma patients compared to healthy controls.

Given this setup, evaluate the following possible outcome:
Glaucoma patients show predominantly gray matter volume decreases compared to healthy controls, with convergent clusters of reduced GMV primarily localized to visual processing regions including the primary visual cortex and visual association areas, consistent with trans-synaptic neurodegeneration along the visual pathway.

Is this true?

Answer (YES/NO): NO